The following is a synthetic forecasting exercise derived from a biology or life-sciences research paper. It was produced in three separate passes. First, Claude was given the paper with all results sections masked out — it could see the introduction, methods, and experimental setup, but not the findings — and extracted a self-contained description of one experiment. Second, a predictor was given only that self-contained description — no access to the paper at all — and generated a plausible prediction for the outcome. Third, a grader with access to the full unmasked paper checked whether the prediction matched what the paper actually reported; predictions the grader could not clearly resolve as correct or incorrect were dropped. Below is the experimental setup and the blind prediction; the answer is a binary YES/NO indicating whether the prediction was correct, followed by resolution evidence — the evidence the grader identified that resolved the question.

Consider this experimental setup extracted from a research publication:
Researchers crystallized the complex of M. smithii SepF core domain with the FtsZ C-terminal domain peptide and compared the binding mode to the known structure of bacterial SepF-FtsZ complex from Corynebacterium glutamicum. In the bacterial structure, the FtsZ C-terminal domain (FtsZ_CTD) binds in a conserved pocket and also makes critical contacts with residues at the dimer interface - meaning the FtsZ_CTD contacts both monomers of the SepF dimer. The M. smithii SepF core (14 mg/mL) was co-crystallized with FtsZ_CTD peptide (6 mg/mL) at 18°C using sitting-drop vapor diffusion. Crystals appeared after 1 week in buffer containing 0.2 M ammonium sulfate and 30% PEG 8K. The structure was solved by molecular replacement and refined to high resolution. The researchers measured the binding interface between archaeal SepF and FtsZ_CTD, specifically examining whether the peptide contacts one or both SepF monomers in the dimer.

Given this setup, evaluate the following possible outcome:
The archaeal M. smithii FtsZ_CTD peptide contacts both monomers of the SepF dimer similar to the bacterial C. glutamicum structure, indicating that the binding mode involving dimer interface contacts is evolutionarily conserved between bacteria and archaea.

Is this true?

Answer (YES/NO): NO